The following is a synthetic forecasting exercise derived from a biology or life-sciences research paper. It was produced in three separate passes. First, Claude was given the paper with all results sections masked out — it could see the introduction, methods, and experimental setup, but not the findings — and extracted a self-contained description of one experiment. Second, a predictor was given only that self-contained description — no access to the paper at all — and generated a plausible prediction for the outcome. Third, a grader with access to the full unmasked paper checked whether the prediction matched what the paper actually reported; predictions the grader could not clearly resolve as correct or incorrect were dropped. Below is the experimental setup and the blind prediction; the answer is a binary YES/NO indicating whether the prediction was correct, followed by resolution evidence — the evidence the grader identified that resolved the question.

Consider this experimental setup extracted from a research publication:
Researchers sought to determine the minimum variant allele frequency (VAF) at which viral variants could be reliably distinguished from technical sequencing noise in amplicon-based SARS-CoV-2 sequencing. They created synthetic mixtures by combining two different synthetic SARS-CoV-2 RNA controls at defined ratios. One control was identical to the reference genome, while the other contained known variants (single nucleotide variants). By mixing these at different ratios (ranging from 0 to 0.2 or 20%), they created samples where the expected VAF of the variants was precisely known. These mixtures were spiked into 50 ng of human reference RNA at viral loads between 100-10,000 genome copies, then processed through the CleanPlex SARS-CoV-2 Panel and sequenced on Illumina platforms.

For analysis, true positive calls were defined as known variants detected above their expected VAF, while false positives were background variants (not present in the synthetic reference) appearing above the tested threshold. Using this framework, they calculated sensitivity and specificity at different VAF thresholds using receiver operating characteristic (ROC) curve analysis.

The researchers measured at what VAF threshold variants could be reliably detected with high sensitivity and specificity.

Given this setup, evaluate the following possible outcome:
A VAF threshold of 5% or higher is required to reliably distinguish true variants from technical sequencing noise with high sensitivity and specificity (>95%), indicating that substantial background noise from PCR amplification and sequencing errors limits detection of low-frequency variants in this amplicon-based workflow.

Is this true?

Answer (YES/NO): NO